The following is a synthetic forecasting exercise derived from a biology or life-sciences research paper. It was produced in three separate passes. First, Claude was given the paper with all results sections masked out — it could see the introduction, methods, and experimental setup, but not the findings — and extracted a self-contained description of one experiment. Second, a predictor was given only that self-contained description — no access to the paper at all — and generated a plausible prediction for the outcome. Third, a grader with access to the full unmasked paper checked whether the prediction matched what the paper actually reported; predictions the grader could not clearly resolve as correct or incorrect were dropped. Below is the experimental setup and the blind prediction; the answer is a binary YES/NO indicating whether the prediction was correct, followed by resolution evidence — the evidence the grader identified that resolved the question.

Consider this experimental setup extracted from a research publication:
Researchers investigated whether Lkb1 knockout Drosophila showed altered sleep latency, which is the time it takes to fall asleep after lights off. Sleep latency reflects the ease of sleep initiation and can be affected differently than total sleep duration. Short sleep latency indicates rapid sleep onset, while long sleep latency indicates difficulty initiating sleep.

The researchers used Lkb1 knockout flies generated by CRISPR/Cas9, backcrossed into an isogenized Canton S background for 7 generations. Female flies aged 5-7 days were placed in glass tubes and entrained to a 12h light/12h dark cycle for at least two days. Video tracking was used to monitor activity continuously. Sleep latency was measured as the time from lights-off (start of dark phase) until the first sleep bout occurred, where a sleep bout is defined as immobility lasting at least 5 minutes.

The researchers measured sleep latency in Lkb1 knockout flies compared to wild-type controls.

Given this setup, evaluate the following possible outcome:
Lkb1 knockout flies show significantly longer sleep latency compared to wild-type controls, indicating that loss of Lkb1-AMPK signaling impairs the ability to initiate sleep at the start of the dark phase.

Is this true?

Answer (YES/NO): YES